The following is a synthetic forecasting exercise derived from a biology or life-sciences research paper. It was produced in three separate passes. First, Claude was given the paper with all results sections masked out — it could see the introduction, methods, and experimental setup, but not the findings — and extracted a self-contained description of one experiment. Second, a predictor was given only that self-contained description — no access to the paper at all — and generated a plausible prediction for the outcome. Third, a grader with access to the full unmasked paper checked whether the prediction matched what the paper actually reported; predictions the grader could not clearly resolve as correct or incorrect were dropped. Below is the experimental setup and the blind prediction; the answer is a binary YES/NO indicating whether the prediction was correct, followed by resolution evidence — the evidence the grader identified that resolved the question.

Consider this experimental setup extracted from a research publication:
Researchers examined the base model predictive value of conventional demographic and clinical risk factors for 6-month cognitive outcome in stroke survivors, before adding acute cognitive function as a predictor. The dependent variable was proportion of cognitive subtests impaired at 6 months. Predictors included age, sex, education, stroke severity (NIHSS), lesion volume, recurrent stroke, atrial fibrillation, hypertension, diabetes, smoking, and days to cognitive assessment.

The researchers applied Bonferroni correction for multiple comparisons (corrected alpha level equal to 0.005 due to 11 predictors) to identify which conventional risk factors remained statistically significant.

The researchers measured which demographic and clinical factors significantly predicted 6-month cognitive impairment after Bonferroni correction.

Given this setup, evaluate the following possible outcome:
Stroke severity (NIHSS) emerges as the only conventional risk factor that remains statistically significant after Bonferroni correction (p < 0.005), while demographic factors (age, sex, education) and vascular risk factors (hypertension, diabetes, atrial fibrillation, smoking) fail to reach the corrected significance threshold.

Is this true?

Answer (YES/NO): NO